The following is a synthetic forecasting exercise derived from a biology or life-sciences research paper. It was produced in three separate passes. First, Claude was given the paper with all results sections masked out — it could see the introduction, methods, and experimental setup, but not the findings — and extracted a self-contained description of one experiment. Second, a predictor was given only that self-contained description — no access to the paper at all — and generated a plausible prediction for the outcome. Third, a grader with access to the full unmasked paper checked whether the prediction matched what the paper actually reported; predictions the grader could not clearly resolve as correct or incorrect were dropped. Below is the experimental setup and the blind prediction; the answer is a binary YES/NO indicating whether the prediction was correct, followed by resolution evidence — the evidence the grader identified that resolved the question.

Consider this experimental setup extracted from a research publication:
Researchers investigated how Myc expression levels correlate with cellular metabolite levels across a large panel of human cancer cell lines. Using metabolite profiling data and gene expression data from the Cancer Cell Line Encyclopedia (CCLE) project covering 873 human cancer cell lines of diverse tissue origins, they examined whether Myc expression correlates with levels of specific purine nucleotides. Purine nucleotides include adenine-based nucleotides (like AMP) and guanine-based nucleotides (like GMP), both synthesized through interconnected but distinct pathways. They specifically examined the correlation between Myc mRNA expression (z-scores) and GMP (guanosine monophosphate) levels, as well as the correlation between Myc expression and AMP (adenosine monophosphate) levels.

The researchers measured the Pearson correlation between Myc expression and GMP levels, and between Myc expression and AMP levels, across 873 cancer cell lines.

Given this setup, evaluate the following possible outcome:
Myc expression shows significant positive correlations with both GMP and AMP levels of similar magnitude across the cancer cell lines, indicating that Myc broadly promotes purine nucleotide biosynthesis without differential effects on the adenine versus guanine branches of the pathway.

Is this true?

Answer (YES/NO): NO